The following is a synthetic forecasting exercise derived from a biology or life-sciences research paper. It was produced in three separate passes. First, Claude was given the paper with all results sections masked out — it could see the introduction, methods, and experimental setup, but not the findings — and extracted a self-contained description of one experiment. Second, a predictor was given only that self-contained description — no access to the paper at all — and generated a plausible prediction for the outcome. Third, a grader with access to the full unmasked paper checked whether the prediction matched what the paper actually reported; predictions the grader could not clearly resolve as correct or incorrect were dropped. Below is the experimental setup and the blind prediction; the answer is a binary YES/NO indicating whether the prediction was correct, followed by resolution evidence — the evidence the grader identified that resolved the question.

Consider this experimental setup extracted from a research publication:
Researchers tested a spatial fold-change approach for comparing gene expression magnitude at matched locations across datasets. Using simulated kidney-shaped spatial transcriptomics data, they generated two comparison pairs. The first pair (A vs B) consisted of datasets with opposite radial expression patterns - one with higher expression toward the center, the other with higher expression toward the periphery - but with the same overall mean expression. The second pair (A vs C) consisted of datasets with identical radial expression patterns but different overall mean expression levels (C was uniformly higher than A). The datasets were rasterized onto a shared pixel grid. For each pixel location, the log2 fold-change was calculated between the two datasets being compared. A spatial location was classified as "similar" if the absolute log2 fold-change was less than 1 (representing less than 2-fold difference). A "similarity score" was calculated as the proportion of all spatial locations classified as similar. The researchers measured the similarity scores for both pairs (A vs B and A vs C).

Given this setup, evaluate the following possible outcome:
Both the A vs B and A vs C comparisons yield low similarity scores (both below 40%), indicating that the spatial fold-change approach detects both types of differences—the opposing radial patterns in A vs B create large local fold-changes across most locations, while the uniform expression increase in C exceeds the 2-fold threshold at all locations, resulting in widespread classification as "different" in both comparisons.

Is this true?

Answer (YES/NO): NO